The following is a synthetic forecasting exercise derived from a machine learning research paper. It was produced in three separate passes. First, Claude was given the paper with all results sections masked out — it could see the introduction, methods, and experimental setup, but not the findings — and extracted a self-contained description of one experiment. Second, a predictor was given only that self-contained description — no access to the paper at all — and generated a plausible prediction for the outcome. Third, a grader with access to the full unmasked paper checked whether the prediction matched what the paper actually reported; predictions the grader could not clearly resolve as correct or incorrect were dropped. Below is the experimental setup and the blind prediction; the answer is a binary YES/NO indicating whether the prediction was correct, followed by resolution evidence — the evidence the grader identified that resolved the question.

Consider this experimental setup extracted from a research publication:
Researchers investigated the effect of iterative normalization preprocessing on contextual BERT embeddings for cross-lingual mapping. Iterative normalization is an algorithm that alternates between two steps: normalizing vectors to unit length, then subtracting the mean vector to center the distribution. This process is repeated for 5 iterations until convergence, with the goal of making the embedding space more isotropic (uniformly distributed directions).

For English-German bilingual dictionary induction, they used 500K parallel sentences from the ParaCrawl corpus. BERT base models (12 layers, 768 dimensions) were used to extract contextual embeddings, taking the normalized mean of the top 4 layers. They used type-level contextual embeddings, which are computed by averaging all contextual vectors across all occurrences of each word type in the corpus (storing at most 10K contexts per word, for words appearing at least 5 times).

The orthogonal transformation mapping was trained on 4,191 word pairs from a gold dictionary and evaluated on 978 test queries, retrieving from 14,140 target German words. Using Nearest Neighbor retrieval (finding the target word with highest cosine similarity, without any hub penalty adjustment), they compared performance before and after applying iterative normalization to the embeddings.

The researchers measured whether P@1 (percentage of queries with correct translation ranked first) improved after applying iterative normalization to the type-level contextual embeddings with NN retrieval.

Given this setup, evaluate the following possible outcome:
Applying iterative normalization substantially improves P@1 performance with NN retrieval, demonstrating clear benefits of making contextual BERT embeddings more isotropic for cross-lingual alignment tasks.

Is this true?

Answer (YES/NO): NO